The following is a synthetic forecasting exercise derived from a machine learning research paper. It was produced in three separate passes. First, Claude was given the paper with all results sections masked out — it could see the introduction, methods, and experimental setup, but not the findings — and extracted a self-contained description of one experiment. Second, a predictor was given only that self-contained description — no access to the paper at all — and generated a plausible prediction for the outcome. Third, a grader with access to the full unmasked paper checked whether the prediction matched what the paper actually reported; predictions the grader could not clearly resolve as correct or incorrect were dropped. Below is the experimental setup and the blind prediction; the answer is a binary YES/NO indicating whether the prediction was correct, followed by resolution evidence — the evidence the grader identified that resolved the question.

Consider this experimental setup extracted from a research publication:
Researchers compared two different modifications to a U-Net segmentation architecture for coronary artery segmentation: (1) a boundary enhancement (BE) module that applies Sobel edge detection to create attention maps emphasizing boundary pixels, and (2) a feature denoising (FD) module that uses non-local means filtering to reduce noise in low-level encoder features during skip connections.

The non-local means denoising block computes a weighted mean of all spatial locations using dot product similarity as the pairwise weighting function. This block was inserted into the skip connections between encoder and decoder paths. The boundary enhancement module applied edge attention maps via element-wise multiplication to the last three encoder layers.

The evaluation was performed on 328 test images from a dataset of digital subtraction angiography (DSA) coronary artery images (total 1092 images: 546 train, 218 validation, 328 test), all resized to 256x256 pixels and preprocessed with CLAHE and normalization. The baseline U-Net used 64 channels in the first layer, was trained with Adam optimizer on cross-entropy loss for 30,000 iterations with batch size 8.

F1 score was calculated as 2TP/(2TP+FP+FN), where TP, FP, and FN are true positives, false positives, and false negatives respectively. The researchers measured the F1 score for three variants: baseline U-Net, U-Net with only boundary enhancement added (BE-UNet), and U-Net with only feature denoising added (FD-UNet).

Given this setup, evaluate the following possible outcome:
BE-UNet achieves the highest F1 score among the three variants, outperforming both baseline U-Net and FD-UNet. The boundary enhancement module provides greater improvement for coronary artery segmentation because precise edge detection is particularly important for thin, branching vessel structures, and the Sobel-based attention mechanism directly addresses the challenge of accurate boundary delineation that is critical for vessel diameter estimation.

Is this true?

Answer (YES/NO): NO